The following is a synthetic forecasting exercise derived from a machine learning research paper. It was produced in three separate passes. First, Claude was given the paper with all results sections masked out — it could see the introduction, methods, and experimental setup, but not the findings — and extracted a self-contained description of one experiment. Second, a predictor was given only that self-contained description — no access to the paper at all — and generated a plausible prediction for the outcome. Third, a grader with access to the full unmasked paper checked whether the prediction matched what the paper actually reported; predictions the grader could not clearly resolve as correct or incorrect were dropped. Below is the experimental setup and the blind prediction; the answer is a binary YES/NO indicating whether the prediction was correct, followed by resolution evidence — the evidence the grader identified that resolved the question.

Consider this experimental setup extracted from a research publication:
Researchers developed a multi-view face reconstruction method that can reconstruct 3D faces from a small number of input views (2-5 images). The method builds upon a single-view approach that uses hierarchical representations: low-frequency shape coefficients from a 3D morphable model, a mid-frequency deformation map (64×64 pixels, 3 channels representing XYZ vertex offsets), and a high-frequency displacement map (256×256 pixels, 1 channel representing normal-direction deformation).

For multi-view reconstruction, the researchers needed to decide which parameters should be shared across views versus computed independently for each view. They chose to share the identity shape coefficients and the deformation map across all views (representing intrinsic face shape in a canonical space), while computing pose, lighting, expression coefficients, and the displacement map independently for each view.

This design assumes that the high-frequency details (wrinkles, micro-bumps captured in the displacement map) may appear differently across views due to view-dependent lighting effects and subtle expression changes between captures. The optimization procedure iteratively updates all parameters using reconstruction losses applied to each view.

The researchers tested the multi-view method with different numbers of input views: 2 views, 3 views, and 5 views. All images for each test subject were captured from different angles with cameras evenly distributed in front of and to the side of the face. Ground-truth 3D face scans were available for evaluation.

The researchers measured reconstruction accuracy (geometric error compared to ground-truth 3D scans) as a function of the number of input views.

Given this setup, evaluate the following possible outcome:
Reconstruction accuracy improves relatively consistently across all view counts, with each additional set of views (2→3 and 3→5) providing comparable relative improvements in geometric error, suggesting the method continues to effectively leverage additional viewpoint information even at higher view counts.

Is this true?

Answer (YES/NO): NO